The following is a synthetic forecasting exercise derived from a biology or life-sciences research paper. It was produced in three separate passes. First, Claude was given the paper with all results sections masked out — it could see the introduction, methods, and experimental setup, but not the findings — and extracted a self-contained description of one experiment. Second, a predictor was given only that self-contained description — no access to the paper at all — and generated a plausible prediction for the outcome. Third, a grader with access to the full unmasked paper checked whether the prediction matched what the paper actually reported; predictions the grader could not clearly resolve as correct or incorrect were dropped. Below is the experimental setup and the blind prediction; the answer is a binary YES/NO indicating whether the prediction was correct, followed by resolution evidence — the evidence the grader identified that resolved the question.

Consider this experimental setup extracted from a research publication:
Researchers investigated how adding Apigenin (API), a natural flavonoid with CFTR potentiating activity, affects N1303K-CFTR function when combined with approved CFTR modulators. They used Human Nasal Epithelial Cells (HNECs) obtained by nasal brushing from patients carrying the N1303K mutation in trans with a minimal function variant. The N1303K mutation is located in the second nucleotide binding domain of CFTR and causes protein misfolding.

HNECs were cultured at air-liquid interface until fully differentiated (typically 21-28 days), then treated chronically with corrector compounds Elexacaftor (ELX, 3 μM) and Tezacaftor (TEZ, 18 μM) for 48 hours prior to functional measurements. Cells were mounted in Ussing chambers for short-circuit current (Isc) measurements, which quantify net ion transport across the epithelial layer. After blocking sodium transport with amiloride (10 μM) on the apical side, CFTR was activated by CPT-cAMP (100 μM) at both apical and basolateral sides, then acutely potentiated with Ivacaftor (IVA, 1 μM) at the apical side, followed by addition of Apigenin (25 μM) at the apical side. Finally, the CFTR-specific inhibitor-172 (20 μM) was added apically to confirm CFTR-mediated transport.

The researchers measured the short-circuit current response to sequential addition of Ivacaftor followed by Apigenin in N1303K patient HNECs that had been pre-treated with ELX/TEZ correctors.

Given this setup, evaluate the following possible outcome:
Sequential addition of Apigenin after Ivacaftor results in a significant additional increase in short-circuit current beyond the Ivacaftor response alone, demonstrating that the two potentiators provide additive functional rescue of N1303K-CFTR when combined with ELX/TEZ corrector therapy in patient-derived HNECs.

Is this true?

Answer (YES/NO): YES